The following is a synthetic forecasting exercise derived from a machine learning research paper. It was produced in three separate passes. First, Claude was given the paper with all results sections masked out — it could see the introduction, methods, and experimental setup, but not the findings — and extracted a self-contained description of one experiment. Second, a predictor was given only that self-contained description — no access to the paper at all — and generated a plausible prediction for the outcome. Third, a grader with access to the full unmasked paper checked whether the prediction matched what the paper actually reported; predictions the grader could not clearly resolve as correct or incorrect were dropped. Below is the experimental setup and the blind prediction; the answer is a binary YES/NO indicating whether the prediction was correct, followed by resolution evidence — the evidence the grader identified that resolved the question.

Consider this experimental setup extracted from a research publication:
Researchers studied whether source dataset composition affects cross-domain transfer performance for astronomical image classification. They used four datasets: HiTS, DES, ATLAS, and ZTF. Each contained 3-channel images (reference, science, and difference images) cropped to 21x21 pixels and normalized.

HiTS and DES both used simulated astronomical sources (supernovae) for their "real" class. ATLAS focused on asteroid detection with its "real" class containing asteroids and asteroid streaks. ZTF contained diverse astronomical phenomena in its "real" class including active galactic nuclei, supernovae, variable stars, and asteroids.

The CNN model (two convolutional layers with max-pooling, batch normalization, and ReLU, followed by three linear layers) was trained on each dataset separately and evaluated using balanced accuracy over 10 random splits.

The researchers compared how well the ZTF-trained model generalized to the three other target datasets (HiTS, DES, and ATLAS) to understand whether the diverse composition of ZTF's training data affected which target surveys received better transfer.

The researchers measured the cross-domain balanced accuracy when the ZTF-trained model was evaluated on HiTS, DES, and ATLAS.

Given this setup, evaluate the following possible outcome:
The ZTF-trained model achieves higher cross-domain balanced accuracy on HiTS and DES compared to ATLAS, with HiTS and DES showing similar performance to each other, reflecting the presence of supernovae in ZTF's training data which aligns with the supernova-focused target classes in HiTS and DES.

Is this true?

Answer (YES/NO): YES